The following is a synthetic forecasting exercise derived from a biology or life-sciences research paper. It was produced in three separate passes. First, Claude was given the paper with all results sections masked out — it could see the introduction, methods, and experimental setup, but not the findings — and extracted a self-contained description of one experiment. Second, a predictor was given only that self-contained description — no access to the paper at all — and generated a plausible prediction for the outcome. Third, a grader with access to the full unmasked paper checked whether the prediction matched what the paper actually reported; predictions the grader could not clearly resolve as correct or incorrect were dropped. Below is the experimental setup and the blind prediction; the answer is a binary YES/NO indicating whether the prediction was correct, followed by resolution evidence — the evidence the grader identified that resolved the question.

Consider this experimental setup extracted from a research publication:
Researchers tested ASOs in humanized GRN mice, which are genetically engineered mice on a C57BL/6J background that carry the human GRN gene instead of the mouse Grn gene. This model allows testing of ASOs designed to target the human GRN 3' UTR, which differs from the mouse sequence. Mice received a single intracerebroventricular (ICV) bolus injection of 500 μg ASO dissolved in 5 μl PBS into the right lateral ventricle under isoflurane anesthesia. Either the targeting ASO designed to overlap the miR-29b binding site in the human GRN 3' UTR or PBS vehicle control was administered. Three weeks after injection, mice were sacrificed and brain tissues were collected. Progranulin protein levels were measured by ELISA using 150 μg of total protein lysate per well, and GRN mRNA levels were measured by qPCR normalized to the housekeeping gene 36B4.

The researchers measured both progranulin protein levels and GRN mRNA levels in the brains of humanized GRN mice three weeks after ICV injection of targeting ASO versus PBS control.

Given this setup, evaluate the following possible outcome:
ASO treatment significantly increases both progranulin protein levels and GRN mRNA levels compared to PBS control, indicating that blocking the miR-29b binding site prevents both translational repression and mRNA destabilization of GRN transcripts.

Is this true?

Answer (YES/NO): NO